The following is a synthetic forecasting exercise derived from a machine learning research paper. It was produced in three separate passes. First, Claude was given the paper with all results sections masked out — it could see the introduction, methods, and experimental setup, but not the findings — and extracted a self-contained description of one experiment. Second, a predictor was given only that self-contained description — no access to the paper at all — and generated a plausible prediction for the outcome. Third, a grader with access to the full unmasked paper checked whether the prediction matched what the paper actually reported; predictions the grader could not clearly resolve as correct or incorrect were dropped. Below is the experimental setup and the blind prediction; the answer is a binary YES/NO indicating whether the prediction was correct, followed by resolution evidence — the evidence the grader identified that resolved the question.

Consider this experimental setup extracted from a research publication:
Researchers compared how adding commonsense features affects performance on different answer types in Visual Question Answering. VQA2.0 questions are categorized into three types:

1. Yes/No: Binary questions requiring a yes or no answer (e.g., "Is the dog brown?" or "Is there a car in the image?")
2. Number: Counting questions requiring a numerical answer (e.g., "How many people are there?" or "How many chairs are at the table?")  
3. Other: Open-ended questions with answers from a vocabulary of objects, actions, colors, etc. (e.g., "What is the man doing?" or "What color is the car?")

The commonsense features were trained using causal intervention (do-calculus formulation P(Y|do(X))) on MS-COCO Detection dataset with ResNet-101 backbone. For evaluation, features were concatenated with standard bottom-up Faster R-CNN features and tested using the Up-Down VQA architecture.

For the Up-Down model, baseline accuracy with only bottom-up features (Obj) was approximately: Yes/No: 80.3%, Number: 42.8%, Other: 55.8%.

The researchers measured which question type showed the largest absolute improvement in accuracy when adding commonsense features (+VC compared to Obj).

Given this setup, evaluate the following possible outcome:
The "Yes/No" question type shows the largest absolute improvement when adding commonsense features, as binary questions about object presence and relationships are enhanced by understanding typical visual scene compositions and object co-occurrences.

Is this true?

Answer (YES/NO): NO